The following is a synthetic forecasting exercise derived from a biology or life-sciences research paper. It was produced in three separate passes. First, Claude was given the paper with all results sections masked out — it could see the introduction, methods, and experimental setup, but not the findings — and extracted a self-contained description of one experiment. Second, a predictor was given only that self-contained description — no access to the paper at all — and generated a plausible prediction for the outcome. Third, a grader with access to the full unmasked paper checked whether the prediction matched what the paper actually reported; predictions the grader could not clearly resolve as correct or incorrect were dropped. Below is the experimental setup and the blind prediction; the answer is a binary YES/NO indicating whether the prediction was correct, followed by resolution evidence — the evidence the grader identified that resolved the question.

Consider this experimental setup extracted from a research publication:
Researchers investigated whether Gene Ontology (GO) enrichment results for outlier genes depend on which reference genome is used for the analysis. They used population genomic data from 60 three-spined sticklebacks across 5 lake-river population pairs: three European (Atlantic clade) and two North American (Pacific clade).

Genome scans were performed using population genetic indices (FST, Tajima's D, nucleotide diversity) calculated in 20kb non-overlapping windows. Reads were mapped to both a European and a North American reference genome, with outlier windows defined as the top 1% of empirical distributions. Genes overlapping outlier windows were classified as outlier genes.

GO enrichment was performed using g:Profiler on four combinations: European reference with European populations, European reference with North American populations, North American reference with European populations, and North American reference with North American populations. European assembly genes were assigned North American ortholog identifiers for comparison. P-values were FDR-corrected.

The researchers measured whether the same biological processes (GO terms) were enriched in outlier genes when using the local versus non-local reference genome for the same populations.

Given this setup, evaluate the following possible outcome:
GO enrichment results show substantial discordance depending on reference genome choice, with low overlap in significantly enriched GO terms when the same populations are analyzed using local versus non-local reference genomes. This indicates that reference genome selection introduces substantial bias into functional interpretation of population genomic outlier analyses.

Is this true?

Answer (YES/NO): YES